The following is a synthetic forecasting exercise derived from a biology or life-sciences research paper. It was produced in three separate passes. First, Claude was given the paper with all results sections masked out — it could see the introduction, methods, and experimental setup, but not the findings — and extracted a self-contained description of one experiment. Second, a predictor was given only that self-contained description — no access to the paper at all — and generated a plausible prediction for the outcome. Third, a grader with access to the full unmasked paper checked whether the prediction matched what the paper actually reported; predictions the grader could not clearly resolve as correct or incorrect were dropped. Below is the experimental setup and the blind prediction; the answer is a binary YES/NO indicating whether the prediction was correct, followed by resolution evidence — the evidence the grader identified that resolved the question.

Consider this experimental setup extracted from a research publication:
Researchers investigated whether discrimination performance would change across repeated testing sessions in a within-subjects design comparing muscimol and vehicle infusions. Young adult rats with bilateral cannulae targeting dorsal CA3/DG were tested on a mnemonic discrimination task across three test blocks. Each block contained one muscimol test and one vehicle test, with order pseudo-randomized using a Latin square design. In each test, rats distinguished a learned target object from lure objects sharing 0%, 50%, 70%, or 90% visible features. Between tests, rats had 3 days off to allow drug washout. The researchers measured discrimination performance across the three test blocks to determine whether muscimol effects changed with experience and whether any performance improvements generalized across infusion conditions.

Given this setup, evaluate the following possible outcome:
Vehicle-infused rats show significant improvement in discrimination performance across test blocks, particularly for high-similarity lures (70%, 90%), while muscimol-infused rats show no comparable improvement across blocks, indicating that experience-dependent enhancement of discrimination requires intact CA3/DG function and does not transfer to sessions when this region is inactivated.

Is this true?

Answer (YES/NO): NO